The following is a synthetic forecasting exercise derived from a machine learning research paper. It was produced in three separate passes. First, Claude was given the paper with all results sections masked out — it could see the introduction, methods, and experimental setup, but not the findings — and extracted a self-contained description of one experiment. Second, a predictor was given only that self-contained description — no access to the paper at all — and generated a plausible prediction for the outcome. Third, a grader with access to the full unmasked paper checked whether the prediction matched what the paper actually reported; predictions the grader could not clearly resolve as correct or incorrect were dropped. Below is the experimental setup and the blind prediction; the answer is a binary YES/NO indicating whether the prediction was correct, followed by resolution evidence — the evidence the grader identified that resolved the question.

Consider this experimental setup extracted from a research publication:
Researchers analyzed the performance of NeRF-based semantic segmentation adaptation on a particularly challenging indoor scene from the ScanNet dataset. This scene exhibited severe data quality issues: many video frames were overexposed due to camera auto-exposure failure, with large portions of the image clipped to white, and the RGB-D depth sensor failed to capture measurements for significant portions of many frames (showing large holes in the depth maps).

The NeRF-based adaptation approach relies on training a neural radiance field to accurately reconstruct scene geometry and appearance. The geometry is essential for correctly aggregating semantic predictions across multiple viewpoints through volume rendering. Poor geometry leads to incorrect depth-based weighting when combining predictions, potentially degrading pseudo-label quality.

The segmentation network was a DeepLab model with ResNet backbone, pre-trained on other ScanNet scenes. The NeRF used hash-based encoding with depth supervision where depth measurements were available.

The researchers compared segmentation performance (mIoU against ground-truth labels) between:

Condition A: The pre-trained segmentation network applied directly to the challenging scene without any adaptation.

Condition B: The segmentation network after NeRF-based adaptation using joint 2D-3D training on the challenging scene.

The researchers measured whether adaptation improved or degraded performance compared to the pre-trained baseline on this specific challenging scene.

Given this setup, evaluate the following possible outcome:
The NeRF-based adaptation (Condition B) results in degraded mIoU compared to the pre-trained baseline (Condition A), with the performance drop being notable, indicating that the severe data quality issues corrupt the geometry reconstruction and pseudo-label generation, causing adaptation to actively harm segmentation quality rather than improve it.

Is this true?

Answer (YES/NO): NO